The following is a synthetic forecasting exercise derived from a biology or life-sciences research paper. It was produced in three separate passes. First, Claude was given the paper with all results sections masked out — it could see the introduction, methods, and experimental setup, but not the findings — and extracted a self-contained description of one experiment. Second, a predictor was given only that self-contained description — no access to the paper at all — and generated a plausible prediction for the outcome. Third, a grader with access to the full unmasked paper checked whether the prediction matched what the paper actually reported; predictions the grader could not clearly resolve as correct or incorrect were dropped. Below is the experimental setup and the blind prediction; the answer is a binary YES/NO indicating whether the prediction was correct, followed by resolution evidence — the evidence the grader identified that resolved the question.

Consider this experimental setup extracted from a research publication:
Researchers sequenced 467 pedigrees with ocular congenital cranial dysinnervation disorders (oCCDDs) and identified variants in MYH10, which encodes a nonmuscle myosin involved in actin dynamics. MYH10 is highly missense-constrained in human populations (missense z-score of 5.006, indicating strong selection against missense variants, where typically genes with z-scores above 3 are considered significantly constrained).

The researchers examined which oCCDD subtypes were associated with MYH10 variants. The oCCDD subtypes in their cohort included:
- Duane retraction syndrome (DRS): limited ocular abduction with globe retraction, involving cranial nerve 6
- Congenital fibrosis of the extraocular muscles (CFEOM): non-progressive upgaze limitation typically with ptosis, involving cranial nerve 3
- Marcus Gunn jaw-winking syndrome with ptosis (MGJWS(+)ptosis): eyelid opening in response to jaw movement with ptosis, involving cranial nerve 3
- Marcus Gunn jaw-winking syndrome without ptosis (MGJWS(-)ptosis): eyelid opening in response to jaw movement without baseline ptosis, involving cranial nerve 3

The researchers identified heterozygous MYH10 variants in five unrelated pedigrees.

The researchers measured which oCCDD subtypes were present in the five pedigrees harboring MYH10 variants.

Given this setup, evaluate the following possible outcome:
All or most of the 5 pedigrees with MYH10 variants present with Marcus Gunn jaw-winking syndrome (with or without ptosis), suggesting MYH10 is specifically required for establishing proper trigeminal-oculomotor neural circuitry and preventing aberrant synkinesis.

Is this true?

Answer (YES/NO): YES